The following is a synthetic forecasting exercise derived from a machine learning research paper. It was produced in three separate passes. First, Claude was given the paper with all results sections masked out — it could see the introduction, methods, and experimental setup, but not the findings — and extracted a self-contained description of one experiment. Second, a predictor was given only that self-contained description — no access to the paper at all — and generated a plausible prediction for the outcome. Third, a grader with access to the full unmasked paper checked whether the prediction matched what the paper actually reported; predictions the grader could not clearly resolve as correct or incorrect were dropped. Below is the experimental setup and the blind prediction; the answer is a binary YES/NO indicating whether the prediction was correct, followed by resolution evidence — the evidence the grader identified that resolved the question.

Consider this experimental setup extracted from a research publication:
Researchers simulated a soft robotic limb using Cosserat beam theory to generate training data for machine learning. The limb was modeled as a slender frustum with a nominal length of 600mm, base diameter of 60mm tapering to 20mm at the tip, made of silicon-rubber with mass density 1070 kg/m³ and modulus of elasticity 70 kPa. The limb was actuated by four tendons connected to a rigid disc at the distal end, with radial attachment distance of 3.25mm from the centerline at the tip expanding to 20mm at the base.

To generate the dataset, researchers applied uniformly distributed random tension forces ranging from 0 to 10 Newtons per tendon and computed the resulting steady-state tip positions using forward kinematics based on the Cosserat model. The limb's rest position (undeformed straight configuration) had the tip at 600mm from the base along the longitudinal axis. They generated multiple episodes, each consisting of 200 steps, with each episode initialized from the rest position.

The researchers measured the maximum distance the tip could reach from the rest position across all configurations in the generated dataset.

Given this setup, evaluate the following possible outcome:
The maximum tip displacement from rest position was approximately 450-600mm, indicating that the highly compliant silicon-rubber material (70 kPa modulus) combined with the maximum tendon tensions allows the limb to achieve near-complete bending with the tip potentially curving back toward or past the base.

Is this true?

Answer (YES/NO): YES